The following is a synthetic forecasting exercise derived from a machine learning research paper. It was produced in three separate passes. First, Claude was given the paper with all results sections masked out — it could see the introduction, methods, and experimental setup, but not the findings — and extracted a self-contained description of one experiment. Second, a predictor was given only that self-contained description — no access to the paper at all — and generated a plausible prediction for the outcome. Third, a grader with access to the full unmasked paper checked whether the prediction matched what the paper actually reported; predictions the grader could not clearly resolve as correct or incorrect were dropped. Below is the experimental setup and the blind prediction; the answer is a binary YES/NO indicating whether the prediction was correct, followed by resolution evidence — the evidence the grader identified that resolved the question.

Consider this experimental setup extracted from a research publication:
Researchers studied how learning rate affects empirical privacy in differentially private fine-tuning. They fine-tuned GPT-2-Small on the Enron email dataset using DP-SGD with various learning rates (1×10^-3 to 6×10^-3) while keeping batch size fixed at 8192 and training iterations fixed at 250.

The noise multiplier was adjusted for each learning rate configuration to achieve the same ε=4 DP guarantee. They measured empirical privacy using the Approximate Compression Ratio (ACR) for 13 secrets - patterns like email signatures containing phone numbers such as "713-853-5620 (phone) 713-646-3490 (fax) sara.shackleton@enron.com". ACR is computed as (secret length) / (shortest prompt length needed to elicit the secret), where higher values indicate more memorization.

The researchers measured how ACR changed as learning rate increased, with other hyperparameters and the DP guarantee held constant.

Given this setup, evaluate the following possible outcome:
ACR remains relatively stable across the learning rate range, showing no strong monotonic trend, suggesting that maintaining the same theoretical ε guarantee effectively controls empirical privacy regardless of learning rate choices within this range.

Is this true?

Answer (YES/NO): NO